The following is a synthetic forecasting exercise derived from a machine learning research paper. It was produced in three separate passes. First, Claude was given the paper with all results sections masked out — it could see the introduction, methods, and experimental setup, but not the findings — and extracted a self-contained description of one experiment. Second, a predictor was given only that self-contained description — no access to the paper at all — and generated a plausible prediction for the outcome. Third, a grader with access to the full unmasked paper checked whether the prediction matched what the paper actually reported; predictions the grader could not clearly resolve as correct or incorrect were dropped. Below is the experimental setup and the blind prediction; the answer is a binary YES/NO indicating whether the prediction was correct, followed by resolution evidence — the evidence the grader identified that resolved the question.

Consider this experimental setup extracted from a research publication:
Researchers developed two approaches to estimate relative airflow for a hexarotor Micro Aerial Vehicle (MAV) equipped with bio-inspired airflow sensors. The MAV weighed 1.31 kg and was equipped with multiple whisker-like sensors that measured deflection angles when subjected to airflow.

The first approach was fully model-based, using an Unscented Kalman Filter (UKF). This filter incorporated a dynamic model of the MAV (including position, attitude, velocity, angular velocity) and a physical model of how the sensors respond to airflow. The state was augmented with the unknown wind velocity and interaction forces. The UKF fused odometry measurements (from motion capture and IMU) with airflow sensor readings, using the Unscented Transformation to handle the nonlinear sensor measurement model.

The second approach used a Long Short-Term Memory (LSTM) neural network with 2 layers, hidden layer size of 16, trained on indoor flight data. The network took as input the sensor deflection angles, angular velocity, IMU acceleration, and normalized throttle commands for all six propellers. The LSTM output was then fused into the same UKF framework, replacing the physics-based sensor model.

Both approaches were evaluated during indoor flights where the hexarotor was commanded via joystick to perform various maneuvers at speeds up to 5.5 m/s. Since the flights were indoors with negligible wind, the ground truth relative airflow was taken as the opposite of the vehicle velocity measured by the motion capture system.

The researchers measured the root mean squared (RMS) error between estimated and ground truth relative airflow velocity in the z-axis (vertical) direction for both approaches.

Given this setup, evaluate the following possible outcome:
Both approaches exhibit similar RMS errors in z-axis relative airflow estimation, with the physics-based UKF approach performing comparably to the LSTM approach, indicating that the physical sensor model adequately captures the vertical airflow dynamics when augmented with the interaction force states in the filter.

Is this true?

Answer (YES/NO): NO